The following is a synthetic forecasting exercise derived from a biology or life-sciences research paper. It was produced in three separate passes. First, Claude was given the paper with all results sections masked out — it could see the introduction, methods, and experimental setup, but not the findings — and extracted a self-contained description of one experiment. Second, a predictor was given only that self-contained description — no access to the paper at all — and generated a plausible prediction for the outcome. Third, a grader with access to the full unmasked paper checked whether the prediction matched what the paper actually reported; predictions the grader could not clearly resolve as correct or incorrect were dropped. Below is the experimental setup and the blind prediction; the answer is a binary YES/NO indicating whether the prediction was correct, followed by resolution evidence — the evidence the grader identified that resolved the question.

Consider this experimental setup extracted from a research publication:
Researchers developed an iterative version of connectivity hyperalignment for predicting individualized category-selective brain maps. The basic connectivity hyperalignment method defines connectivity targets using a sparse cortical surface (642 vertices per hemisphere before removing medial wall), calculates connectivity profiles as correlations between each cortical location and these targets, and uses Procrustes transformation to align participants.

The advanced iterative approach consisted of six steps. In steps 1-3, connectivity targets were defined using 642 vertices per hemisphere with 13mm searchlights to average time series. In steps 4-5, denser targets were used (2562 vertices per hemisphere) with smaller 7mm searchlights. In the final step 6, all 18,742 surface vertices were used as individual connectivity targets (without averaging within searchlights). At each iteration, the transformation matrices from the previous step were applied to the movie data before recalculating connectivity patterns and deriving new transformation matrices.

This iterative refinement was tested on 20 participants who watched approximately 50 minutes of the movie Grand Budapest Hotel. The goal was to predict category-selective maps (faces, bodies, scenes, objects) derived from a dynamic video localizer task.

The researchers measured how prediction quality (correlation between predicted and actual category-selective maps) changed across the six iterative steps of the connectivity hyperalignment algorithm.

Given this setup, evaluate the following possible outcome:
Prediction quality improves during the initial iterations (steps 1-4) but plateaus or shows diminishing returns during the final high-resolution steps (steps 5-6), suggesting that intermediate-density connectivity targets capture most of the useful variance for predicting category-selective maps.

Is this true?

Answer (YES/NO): NO